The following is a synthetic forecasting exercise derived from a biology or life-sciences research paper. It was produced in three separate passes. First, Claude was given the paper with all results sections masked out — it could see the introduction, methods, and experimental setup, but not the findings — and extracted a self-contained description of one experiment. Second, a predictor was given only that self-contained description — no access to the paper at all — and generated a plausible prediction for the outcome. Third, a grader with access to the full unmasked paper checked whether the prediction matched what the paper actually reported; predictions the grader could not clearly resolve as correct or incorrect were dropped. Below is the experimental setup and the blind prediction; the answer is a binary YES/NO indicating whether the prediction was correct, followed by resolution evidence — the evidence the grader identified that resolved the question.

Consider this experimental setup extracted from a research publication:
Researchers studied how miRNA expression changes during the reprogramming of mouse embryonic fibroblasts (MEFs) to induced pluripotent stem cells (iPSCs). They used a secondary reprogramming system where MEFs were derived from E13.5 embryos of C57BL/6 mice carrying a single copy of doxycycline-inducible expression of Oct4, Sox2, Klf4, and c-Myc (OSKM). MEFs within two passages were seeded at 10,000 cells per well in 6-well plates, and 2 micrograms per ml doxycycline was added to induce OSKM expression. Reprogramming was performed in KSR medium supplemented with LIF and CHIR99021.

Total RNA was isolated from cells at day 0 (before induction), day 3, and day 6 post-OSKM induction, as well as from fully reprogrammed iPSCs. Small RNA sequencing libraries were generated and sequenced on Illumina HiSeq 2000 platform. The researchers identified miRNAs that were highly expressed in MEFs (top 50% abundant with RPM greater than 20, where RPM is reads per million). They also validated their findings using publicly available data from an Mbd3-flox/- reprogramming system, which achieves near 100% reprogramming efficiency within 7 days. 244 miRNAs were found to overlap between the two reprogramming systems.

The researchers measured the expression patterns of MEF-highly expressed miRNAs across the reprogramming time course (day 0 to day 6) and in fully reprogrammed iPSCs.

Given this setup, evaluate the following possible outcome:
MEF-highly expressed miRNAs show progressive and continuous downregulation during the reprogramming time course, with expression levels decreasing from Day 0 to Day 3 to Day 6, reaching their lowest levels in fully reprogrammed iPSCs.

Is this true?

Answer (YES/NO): NO